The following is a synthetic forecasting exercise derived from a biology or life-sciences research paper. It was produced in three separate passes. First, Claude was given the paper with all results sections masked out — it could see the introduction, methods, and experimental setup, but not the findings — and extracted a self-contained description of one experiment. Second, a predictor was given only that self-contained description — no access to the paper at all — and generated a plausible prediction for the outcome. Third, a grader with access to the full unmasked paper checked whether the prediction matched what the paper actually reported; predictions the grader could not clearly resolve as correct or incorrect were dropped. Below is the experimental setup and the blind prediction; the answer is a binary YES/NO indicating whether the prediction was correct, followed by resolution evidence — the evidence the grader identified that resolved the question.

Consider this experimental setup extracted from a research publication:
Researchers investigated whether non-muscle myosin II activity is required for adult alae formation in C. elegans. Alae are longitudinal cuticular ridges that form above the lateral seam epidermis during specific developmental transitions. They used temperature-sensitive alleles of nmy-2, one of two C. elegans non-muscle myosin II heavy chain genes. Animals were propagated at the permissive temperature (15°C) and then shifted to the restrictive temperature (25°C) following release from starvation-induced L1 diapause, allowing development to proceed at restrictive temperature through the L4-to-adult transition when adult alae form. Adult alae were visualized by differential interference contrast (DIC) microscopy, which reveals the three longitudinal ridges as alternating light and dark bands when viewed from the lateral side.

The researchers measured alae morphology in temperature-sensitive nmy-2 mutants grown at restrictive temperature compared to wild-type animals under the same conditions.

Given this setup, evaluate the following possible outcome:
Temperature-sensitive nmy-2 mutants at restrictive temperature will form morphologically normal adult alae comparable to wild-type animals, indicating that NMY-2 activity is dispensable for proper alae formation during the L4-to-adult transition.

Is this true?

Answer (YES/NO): NO